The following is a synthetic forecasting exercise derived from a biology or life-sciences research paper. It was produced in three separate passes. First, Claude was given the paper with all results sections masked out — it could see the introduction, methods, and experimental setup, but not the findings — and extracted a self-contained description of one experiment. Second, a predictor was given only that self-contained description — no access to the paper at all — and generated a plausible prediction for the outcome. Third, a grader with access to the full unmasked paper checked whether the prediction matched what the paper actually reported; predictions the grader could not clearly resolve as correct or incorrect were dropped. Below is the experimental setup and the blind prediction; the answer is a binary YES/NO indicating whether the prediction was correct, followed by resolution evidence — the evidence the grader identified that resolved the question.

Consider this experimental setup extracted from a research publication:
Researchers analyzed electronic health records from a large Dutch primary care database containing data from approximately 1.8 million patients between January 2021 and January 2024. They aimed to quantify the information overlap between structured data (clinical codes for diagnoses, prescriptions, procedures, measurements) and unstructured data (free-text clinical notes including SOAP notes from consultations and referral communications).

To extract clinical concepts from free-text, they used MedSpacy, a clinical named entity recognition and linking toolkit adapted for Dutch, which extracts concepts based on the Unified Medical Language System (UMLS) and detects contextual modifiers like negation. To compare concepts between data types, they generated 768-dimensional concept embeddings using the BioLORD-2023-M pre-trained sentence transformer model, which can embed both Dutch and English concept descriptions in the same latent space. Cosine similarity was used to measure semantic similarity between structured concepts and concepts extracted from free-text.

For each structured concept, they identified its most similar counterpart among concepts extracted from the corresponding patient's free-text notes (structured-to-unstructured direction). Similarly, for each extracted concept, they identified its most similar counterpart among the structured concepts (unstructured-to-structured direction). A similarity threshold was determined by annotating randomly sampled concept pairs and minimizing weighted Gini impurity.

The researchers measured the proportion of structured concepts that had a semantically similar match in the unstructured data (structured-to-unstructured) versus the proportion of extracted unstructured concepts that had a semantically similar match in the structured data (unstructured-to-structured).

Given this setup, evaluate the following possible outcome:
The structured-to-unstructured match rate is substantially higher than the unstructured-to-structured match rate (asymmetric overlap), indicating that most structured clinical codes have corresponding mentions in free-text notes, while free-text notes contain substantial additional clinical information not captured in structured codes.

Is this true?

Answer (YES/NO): NO